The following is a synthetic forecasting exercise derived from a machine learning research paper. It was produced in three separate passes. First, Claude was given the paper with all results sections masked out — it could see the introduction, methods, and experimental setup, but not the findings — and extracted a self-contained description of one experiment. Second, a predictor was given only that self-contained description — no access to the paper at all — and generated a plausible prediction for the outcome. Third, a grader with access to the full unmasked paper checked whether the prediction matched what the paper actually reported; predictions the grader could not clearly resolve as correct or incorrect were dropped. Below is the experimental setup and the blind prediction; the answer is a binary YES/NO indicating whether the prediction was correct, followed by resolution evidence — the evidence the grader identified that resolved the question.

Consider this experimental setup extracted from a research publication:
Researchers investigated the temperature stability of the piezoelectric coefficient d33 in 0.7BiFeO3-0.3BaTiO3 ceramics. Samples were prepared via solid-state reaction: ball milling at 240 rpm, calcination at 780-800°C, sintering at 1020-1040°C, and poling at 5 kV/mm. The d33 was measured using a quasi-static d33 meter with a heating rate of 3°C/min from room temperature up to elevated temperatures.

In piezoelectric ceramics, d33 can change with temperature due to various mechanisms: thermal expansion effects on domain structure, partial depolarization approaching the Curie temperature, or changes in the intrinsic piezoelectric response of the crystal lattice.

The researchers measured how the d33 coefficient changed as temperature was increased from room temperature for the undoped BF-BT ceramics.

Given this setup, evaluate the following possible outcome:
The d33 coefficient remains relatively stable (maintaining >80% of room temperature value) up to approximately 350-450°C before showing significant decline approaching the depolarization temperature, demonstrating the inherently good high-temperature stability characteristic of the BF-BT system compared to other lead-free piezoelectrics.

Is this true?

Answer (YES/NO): NO